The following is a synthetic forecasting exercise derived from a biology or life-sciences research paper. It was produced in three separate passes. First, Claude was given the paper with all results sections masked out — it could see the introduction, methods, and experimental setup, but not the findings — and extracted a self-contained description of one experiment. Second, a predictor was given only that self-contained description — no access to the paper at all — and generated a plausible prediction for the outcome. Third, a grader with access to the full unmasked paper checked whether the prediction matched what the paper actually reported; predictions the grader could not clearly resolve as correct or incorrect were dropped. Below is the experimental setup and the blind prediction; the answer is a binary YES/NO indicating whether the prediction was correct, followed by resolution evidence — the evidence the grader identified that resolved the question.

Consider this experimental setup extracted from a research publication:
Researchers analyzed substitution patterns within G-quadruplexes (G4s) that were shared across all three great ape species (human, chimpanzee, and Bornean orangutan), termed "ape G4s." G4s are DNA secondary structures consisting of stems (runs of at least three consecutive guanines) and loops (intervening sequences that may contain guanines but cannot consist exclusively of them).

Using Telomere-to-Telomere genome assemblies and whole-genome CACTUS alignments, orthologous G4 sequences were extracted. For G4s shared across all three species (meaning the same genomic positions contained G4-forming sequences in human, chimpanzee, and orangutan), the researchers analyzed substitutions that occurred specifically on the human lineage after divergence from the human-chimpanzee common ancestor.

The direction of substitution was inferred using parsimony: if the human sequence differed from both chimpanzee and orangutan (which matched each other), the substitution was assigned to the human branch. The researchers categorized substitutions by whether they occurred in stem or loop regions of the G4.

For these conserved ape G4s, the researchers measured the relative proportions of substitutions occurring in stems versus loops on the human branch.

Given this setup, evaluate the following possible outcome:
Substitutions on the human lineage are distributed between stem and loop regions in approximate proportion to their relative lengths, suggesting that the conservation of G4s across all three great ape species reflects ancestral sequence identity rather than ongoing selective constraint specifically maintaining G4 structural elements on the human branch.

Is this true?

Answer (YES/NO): NO